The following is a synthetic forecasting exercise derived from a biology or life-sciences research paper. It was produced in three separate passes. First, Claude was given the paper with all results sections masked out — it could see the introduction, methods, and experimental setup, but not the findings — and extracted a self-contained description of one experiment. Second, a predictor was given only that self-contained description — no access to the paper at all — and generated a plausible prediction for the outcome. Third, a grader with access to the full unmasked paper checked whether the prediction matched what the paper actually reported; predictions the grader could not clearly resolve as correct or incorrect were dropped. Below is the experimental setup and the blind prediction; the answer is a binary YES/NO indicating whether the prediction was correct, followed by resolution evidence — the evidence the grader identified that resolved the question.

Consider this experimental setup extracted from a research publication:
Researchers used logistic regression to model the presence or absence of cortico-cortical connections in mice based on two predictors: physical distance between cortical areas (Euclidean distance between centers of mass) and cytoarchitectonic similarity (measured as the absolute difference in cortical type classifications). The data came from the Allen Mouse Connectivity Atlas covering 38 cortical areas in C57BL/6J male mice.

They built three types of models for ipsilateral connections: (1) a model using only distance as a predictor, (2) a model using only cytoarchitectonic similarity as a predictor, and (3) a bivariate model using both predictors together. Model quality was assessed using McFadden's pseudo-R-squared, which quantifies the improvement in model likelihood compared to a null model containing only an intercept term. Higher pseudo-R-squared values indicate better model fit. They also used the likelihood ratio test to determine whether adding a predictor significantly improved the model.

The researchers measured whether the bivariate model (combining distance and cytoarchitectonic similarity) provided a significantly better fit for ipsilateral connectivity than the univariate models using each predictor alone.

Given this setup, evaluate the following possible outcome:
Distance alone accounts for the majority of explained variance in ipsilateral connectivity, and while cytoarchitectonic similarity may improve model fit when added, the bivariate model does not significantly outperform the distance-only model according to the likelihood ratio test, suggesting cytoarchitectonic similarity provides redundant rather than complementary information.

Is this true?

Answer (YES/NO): NO